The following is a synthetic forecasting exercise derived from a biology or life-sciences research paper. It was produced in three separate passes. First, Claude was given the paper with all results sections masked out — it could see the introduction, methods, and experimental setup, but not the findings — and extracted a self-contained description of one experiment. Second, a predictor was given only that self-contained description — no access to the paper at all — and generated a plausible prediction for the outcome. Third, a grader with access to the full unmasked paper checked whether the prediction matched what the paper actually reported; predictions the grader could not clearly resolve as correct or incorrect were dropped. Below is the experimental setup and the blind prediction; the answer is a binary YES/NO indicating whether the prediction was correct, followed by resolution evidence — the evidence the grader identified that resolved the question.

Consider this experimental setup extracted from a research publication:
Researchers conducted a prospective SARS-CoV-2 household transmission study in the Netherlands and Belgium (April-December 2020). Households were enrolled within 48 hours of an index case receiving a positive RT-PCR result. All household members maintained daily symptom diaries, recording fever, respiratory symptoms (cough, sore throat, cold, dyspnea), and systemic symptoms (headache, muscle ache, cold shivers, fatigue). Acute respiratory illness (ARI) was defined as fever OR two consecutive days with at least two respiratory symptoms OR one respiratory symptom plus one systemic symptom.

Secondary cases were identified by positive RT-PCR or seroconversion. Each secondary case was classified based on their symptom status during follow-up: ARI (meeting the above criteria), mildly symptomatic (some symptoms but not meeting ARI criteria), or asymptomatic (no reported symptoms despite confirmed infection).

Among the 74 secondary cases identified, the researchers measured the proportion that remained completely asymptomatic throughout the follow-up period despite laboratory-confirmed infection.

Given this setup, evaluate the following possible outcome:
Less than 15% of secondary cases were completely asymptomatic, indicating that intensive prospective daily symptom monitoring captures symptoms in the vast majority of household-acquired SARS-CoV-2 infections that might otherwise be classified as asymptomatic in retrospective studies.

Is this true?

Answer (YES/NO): NO